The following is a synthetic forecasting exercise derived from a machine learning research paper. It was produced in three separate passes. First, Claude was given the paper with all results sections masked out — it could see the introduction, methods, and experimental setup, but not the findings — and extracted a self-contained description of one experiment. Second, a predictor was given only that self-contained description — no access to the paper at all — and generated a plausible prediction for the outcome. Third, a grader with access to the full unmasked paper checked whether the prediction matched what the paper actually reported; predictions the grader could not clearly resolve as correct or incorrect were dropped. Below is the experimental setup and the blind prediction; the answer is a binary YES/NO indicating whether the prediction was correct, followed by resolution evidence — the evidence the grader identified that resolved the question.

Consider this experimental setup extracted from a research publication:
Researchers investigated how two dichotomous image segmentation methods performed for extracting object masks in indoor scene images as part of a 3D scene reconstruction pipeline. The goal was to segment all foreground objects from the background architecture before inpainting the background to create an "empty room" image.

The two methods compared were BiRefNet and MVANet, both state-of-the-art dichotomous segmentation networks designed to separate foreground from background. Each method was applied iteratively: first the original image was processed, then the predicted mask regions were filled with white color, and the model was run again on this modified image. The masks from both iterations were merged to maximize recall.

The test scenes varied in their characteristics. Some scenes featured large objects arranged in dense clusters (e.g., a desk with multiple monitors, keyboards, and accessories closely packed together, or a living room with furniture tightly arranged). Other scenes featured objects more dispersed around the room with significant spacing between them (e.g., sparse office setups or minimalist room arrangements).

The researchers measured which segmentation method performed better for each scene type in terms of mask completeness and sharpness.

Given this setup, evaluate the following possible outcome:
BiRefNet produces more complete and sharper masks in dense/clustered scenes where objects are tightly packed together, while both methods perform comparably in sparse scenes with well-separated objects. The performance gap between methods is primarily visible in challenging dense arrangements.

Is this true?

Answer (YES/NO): NO